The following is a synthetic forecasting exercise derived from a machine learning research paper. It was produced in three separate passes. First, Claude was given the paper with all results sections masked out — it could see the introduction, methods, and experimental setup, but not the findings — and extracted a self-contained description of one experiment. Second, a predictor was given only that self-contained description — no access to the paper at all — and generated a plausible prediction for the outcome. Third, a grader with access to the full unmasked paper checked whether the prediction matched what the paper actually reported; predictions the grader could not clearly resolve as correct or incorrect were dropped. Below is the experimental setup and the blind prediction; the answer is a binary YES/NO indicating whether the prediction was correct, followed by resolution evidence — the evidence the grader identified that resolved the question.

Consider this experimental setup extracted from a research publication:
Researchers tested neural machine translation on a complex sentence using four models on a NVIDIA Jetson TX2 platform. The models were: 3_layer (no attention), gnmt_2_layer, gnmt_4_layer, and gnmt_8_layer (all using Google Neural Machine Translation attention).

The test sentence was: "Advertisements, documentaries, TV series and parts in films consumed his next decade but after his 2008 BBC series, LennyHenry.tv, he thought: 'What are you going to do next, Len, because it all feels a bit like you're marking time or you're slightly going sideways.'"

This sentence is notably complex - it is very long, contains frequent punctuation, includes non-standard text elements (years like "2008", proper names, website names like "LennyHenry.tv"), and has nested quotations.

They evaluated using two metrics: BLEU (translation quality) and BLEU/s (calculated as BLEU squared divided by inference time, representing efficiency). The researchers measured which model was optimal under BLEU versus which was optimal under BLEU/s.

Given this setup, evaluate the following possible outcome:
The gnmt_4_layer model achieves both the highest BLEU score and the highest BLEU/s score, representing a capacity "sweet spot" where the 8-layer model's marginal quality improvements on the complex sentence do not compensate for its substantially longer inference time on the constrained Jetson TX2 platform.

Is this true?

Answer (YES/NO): NO